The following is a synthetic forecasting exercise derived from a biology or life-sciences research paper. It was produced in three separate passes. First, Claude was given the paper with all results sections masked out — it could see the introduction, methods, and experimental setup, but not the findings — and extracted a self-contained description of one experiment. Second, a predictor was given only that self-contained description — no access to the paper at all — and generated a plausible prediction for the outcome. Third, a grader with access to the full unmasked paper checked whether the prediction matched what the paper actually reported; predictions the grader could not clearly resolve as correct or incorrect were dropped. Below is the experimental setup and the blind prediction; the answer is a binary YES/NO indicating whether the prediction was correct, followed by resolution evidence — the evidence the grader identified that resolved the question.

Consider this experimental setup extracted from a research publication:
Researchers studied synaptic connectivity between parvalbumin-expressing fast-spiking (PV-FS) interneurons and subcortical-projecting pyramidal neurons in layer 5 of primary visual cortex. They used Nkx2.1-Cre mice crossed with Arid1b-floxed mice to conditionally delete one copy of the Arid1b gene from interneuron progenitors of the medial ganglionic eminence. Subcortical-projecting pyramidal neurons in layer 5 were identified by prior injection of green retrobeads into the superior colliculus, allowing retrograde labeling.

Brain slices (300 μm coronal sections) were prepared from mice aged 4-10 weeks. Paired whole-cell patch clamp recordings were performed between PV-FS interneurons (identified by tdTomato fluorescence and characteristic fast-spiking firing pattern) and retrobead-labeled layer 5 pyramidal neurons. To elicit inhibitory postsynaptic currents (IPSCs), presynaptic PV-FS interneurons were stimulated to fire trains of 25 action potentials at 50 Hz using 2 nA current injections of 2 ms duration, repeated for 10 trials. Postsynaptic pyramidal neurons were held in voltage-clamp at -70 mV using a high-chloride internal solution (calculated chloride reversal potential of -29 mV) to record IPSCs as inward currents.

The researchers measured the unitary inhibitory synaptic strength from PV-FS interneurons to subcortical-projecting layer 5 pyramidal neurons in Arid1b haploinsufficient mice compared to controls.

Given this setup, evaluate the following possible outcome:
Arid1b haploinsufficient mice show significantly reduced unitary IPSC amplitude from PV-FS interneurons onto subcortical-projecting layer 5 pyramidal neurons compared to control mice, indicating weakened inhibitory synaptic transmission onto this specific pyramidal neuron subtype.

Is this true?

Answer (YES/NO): YES